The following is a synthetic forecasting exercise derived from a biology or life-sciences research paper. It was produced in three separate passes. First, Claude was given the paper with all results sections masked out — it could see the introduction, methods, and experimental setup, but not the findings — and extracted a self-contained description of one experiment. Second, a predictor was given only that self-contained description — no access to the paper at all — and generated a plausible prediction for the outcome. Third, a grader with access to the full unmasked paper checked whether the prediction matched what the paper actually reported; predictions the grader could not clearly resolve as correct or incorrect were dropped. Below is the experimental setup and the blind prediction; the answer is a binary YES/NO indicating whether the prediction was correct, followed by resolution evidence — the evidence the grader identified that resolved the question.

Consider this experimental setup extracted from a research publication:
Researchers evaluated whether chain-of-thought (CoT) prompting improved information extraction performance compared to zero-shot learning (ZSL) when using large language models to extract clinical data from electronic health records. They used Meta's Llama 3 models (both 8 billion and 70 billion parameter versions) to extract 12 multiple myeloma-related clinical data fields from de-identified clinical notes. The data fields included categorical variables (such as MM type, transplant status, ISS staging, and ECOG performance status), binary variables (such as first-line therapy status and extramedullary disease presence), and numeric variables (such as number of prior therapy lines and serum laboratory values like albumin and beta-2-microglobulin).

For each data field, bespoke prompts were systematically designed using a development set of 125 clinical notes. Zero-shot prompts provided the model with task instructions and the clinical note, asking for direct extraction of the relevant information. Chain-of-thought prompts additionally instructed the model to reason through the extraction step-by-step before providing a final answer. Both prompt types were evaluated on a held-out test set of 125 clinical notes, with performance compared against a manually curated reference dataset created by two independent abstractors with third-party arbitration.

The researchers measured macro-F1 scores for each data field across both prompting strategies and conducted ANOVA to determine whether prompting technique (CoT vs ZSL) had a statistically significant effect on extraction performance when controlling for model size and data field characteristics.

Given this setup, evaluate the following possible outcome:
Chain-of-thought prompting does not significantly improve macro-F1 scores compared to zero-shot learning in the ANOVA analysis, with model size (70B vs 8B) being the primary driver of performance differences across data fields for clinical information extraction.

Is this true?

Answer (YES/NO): NO